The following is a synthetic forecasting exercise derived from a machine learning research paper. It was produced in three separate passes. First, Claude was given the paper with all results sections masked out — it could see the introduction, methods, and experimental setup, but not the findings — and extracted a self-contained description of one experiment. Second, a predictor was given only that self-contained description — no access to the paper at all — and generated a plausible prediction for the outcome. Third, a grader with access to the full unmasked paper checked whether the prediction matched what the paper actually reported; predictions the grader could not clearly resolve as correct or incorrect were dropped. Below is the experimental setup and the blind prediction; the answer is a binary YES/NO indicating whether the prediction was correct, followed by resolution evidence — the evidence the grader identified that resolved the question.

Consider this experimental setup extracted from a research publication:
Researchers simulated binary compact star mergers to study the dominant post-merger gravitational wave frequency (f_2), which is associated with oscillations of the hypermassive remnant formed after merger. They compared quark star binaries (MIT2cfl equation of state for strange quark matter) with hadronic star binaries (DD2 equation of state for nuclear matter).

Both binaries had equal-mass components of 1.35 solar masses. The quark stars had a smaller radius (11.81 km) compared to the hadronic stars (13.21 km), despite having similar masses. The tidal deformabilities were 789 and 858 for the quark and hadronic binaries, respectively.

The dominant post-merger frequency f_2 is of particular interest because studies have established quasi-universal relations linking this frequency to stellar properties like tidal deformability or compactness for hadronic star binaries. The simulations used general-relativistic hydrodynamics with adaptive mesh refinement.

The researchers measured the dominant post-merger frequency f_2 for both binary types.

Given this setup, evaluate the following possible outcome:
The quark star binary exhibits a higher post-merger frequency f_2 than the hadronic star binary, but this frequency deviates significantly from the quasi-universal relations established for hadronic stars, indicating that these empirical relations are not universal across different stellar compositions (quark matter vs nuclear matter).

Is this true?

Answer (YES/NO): NO